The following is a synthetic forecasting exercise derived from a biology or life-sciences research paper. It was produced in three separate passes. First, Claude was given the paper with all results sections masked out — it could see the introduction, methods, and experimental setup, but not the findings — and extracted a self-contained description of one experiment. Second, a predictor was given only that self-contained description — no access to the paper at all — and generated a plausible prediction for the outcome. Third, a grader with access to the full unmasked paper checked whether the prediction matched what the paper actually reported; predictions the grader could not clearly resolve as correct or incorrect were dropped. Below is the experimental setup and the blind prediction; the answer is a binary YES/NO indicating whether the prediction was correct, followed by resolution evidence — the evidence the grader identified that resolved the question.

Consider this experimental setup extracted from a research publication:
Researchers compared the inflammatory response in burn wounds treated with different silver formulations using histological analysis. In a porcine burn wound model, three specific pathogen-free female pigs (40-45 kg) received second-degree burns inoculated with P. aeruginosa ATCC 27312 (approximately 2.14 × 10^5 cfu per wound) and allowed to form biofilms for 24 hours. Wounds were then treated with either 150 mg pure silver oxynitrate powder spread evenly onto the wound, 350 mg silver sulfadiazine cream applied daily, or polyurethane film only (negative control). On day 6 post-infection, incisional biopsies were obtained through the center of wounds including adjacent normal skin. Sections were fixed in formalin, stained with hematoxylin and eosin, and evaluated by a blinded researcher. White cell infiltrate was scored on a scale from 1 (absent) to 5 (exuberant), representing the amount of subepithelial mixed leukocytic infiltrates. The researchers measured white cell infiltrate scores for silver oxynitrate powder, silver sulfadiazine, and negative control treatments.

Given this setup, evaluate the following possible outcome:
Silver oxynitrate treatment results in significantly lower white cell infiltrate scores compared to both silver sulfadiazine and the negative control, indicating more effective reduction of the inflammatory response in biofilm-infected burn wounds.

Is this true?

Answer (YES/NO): NO